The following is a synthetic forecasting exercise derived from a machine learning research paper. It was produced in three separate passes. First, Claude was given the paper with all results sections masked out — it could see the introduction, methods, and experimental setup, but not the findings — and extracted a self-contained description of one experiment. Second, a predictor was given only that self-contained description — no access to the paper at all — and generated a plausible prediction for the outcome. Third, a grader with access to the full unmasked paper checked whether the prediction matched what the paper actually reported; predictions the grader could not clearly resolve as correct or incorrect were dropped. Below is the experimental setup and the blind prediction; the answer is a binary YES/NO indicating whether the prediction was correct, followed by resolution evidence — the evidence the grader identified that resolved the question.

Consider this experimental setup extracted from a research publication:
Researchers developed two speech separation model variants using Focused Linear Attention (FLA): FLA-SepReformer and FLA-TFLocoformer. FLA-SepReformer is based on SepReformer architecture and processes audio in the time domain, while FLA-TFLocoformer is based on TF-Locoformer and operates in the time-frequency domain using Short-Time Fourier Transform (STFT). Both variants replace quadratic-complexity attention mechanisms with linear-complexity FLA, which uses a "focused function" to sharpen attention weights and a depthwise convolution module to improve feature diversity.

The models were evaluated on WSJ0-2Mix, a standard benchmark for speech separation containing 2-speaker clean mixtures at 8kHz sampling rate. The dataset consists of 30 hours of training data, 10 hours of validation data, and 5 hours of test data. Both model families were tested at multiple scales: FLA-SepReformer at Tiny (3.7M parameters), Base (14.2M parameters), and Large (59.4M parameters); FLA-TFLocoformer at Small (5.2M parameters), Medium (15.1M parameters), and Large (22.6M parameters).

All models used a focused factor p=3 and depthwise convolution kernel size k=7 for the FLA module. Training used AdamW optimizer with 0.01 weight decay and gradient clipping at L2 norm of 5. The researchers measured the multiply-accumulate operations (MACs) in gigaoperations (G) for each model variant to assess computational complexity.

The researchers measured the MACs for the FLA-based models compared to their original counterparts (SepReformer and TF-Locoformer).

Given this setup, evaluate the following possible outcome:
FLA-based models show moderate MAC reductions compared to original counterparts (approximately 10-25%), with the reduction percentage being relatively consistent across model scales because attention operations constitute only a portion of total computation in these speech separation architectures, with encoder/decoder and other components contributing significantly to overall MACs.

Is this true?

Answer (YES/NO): NO